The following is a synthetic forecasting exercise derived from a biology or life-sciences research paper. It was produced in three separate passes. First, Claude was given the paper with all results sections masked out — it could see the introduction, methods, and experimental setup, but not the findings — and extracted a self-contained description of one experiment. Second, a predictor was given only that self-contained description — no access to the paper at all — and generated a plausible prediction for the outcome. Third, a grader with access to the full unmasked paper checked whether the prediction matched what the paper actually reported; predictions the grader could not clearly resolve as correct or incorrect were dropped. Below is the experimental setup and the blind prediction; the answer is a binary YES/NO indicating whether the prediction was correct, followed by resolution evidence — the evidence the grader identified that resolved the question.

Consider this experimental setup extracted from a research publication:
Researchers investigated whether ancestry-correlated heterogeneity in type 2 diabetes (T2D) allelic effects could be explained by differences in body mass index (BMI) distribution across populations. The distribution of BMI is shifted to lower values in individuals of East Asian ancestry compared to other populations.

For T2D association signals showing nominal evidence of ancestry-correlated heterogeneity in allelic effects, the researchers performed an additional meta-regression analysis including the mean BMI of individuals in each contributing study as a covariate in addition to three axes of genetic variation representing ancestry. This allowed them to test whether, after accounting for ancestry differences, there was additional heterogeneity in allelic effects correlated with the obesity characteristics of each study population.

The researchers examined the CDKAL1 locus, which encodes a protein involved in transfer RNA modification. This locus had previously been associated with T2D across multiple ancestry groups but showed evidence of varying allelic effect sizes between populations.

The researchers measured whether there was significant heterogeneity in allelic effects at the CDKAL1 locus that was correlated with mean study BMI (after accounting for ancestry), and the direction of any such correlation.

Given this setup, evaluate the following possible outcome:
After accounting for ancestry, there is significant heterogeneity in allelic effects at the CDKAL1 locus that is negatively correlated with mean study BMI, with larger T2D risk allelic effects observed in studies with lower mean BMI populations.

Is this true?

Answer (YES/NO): YES